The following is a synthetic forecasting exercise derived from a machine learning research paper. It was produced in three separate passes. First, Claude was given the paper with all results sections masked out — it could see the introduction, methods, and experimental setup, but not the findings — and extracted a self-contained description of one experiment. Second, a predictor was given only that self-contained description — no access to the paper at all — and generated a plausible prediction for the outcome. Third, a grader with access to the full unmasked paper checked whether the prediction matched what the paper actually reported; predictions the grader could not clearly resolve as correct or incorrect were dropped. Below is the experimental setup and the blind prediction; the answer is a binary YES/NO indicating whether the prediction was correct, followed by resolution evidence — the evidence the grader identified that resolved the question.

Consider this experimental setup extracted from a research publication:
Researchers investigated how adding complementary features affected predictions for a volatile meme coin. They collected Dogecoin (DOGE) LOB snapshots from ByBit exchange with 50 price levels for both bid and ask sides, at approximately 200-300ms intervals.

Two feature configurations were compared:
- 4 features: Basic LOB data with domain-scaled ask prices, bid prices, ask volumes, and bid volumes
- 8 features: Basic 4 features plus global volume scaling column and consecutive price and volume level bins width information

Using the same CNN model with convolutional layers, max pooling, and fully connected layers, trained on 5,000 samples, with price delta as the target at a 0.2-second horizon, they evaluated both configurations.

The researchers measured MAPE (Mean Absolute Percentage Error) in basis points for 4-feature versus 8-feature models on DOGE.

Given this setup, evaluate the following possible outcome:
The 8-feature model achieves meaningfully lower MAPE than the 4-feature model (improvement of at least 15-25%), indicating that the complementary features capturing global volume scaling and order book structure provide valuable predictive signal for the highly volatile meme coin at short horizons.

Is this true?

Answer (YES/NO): NO